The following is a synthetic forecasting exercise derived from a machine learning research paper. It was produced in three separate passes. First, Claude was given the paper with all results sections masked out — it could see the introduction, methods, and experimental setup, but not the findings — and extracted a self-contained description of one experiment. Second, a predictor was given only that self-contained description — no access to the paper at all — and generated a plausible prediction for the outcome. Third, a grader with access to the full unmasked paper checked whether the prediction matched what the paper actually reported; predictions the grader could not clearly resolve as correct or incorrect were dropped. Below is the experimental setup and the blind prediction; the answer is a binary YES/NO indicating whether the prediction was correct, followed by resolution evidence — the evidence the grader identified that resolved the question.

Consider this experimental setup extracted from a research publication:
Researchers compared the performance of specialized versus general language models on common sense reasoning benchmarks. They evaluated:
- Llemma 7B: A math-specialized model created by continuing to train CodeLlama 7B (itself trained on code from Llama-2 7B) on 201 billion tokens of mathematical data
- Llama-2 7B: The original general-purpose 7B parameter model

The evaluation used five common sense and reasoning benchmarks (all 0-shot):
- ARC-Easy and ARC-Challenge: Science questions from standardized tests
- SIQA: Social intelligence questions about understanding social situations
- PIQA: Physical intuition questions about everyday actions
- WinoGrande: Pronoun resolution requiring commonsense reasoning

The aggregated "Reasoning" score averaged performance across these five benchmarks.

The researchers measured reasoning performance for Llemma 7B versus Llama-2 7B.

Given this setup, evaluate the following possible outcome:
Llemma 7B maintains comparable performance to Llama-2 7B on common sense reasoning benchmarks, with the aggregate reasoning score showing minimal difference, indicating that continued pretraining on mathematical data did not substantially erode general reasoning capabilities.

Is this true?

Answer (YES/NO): NO